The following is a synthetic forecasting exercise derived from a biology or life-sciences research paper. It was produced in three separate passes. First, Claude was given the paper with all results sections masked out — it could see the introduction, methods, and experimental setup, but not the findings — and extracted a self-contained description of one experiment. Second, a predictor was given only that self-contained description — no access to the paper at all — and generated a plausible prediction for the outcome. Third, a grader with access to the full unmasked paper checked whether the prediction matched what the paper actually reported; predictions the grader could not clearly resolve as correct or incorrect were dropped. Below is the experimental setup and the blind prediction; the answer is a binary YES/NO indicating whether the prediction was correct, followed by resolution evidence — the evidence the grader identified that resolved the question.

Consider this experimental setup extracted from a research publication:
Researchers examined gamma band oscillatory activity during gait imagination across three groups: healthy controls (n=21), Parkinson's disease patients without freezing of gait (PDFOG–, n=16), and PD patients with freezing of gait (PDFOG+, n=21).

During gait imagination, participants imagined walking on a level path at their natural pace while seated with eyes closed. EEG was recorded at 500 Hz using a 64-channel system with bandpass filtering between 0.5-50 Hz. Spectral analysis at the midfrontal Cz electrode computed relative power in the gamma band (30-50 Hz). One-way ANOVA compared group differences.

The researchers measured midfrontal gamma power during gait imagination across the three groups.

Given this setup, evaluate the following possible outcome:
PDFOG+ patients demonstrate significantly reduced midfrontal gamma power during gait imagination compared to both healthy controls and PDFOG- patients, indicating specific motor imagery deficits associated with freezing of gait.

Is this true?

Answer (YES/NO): NO